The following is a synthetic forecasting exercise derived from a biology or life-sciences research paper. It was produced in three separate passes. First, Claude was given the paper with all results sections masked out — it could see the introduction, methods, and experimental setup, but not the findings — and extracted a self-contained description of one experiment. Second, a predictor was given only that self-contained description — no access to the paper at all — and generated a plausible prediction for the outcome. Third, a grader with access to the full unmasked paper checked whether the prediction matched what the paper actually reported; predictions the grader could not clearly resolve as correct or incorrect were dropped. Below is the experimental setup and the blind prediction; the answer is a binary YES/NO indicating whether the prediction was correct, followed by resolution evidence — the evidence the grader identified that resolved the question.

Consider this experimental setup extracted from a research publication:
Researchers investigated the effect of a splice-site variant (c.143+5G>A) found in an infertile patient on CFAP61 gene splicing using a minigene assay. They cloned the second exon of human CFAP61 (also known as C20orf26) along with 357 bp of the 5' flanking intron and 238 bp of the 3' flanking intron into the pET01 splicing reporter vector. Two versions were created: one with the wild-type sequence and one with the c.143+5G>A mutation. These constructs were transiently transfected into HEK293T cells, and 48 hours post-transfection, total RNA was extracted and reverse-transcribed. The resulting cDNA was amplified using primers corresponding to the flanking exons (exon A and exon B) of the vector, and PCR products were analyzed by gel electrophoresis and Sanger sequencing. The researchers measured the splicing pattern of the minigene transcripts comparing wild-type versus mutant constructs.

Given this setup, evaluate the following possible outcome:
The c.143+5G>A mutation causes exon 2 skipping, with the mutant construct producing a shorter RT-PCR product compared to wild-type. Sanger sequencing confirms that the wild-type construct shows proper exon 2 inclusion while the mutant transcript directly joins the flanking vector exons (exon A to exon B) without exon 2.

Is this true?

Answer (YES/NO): YES